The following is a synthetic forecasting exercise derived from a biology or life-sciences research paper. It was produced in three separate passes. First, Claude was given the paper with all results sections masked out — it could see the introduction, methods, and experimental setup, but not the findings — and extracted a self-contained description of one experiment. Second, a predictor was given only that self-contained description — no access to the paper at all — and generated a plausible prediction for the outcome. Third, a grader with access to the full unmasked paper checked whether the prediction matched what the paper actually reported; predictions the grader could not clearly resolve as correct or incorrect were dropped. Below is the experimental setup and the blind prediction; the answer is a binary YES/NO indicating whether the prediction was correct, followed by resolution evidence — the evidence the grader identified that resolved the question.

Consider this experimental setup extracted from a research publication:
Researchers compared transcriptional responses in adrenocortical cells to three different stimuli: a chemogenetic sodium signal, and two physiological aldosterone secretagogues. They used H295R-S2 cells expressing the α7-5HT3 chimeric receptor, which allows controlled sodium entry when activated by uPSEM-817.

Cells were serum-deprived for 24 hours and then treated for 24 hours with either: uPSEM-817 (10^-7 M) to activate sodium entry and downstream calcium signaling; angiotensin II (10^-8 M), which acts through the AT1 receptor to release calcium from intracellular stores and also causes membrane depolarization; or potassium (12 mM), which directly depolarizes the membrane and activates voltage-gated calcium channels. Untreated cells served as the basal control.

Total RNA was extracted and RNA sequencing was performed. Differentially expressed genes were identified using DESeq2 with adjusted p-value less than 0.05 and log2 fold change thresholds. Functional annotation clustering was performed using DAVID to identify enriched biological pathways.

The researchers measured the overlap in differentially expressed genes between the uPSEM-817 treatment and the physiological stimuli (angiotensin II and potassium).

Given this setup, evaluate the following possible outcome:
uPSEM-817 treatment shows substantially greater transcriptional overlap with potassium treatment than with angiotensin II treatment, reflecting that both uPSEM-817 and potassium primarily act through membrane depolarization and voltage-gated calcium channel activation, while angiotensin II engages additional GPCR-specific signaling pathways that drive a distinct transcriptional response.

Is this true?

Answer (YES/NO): NO